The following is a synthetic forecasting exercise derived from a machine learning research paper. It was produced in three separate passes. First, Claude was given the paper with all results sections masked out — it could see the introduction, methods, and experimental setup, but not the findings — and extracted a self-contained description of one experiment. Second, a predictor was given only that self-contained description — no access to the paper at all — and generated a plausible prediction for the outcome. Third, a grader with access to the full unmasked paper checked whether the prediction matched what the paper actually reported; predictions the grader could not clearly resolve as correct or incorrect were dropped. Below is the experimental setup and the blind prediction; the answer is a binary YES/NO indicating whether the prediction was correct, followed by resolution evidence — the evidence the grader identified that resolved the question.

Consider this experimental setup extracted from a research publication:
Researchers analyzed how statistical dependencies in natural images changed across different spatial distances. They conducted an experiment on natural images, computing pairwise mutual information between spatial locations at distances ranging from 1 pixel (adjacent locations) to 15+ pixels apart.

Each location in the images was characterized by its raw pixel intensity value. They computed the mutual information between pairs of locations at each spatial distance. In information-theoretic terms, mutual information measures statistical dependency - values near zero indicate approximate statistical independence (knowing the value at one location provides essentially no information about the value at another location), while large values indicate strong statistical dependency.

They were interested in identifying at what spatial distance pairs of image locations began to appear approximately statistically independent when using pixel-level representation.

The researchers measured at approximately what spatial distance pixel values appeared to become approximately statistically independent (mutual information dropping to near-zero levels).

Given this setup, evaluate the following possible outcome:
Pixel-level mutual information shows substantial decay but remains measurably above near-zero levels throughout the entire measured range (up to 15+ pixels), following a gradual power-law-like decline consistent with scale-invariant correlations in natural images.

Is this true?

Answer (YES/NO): NO